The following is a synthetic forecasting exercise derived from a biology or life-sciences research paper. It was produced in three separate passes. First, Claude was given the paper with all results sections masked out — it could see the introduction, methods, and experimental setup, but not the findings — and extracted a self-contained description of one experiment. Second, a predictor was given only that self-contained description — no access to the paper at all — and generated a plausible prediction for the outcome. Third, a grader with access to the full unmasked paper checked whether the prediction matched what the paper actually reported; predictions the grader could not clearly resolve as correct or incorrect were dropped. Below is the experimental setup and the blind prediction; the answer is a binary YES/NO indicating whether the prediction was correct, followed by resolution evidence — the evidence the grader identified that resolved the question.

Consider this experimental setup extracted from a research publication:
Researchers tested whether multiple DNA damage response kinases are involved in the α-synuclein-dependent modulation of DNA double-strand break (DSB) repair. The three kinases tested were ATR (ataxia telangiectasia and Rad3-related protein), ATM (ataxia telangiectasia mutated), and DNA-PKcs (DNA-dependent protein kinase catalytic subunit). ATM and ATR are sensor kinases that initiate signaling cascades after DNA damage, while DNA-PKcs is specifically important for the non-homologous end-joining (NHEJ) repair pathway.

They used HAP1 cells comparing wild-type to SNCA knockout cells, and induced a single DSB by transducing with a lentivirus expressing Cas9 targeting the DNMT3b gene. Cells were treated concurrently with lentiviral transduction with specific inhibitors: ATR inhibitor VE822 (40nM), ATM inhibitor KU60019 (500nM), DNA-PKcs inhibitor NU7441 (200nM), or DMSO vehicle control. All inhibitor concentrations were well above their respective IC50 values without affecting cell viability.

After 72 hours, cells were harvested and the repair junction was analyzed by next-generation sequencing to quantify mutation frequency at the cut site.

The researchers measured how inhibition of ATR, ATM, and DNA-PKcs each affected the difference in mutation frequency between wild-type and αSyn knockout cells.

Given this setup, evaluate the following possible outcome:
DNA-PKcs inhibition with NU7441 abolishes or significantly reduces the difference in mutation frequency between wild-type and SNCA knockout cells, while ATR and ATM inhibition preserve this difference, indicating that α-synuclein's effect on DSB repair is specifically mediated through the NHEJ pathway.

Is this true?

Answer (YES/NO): NO